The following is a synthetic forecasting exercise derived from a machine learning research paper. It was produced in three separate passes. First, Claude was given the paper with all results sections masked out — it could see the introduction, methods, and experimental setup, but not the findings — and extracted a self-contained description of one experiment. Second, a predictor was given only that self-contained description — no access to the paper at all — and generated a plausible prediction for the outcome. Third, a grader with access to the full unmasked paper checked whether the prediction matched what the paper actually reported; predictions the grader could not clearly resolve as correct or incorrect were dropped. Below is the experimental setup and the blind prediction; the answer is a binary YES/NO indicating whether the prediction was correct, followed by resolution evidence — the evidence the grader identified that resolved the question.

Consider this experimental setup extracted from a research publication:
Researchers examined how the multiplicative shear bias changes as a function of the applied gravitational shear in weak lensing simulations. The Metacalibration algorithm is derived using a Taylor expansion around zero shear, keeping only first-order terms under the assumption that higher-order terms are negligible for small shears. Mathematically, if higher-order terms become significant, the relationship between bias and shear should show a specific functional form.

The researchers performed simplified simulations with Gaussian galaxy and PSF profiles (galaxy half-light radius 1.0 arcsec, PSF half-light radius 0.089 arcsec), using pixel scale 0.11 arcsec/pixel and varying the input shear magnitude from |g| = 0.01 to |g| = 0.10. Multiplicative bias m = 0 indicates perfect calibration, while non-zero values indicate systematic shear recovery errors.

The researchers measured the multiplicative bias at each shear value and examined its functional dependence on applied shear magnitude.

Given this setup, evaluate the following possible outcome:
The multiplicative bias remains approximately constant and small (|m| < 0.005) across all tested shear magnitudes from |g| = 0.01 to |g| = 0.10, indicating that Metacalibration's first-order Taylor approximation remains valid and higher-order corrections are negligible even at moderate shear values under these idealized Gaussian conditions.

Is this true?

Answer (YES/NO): NO